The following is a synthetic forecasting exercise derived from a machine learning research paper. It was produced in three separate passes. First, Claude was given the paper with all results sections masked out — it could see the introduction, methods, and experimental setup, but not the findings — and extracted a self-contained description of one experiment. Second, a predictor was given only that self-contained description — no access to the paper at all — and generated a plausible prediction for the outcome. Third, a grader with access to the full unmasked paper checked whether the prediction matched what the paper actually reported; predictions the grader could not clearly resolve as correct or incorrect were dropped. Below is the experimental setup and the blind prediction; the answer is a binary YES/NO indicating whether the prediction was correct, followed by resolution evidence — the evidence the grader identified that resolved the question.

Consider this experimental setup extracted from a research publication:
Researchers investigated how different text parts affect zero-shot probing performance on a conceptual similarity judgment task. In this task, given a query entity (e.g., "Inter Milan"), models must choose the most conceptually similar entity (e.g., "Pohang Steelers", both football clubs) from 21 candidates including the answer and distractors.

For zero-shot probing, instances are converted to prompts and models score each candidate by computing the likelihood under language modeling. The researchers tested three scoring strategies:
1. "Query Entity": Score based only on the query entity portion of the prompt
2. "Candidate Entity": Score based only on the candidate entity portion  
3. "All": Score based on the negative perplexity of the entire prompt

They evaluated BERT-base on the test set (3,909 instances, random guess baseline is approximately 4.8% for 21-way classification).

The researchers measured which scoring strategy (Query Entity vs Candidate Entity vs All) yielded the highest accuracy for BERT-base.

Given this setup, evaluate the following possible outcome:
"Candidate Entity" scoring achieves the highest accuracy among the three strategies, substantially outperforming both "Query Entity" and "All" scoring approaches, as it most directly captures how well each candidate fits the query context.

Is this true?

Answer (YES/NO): NO